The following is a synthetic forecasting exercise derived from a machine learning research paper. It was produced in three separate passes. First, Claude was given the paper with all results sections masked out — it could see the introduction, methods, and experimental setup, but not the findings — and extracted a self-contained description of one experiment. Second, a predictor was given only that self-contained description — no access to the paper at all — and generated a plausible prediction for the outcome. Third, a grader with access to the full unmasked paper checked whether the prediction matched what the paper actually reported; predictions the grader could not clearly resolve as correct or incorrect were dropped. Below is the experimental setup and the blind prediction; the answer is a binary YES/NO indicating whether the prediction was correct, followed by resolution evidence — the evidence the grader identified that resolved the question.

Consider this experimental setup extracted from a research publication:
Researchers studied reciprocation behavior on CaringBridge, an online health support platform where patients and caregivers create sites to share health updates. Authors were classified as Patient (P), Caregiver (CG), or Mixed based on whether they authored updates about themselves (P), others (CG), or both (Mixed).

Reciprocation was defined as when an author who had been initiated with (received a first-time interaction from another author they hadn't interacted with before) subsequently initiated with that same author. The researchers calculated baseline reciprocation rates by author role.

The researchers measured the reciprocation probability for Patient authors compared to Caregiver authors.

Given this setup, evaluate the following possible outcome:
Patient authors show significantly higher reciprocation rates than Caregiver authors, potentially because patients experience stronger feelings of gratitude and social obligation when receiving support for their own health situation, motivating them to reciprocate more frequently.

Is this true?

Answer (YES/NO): YES